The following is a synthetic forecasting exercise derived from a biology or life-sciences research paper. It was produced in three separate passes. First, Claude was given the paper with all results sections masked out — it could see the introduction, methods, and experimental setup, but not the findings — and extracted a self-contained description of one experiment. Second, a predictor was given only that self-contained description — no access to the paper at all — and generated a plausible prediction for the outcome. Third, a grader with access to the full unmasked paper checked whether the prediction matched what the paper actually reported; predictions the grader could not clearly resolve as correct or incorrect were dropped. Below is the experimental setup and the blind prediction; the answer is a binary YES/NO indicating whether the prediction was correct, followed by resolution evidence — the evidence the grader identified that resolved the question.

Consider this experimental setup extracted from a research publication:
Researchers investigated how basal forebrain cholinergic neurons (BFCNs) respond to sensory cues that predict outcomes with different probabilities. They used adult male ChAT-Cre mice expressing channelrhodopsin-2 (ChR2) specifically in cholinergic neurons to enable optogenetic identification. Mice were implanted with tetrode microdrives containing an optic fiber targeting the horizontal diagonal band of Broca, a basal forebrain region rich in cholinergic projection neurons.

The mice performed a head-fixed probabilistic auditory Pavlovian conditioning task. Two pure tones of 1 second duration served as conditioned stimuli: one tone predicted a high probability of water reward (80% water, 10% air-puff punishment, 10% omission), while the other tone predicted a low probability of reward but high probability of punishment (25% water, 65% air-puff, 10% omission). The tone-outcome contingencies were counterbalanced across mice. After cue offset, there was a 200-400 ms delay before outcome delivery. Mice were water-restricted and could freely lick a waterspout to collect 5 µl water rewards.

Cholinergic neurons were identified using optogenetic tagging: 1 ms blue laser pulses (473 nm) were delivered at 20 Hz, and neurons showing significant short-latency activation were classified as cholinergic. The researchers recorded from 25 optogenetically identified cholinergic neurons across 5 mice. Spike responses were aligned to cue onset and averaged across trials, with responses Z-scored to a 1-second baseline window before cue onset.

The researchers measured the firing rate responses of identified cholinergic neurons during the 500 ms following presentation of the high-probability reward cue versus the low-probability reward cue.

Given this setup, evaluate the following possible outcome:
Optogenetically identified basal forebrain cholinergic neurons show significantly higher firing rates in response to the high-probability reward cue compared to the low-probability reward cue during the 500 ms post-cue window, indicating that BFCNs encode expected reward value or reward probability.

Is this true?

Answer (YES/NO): YES